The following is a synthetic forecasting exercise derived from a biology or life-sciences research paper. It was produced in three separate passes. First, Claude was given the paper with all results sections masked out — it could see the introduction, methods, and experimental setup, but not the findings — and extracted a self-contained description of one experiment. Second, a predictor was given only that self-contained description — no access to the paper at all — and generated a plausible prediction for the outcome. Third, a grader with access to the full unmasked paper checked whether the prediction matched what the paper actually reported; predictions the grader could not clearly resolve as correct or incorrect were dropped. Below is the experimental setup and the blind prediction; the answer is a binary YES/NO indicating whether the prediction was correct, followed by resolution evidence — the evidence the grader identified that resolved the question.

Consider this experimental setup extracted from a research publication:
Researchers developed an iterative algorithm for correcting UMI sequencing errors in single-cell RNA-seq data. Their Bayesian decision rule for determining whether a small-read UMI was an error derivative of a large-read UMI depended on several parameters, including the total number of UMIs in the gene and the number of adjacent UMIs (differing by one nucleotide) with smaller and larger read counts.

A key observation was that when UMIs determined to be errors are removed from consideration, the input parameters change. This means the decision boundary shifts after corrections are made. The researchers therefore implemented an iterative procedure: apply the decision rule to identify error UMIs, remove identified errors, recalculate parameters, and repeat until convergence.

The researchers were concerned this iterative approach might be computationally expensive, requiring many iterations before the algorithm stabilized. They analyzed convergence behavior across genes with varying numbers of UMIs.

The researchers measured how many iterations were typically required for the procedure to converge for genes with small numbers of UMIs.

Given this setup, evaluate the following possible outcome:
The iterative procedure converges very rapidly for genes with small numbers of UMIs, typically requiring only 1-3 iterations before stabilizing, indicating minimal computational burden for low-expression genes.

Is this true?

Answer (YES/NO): YES